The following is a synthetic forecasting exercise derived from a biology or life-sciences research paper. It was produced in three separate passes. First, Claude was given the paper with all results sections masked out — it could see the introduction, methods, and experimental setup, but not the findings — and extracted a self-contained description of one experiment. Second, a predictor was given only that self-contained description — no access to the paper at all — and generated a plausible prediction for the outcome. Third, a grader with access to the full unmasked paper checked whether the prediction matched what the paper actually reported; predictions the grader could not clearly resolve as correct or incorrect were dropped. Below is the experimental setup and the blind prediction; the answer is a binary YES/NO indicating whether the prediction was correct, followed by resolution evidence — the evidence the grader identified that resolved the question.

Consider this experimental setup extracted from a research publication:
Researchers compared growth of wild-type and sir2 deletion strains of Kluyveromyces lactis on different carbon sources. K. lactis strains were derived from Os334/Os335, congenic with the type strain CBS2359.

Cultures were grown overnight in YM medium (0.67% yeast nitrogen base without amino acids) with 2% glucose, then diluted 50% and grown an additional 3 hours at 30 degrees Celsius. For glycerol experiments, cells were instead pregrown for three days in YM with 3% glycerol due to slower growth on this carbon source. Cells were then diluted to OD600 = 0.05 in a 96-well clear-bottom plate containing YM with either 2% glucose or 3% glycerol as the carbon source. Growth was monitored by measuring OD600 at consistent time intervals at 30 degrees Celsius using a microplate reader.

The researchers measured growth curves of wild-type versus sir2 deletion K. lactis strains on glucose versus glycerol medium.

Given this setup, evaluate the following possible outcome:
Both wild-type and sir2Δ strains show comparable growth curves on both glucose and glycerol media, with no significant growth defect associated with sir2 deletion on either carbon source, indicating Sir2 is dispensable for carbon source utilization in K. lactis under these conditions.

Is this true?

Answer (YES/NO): NO